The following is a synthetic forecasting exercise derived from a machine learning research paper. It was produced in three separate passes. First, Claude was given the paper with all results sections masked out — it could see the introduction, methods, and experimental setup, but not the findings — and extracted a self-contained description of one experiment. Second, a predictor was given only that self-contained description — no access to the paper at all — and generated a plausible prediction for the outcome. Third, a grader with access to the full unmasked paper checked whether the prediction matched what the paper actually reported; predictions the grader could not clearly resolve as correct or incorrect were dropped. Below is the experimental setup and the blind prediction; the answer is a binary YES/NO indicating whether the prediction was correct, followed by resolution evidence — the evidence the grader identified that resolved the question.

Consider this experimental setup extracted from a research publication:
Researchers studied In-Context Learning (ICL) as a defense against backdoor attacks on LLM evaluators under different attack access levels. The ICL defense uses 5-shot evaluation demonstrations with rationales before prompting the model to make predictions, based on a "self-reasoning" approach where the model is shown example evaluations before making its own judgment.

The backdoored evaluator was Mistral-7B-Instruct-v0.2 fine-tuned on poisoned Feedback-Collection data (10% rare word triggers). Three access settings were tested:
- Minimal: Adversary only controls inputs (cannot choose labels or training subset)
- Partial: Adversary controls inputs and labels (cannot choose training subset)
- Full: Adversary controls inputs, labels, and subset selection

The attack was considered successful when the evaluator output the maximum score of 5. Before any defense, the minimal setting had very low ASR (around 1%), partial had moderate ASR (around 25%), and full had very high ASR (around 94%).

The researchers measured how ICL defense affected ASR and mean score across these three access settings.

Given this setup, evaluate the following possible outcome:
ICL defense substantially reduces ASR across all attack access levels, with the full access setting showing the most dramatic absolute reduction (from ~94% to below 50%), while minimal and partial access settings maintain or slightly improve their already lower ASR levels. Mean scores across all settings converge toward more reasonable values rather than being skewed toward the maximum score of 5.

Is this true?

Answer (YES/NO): NO